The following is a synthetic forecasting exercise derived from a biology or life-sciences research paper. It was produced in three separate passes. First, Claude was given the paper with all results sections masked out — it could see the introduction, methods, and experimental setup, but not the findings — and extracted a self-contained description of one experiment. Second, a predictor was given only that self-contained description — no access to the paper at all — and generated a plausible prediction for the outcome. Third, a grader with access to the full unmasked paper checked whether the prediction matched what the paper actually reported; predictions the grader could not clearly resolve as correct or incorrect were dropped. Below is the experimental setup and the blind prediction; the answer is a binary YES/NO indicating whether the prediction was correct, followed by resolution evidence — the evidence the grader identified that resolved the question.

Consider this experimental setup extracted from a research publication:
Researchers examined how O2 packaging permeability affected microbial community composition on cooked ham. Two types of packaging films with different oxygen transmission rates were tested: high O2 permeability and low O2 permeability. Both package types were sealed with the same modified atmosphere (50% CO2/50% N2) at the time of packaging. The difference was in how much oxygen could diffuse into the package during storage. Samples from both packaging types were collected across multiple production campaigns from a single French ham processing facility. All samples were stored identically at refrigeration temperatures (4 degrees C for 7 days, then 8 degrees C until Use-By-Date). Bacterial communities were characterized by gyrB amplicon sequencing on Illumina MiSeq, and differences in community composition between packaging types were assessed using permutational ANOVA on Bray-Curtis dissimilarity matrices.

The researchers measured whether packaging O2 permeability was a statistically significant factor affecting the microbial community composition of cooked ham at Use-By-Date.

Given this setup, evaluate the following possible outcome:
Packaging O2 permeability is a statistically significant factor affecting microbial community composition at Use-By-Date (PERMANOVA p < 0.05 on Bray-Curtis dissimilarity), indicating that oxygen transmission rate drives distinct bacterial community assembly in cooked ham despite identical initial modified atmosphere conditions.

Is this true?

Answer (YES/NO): NO